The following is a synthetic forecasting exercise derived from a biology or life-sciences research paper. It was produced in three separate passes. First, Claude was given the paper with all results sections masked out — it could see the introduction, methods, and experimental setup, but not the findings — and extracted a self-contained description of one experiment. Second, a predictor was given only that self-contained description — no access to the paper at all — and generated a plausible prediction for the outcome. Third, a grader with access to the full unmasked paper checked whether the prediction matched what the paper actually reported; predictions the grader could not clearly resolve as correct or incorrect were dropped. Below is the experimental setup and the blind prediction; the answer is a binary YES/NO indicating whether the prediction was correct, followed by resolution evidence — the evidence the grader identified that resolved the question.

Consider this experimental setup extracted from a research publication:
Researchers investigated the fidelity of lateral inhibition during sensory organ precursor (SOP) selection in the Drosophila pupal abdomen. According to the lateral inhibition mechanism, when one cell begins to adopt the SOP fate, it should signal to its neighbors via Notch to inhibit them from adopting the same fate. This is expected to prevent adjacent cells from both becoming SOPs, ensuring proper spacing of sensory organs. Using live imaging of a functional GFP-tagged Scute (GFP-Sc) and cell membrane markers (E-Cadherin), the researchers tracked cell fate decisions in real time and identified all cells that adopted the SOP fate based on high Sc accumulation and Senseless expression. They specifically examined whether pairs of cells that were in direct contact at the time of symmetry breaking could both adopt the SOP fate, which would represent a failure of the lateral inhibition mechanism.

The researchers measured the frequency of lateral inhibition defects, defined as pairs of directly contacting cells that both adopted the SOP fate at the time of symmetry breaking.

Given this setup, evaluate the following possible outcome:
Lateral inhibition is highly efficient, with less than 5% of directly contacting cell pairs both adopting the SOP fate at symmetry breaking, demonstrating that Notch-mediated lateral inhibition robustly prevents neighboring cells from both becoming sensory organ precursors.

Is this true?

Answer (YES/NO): NO